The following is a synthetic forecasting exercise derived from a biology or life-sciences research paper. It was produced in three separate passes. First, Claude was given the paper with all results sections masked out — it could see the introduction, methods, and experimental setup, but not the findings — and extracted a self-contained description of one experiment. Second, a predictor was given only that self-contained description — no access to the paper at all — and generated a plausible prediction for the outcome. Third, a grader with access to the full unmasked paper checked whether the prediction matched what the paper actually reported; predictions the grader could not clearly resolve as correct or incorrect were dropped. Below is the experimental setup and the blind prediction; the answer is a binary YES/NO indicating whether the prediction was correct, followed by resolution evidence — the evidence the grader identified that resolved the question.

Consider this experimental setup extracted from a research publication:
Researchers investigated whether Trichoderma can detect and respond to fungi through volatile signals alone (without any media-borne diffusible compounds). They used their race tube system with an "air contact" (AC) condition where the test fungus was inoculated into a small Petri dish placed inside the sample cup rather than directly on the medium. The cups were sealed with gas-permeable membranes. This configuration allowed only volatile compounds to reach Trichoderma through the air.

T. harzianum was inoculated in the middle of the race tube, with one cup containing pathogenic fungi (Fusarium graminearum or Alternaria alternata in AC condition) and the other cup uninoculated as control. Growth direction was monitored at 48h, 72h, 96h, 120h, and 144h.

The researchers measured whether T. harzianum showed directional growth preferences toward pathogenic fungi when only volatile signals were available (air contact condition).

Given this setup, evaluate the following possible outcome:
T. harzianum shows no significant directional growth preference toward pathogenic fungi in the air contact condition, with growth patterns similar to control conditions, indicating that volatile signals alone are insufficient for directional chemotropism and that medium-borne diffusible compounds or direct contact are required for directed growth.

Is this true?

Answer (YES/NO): NO